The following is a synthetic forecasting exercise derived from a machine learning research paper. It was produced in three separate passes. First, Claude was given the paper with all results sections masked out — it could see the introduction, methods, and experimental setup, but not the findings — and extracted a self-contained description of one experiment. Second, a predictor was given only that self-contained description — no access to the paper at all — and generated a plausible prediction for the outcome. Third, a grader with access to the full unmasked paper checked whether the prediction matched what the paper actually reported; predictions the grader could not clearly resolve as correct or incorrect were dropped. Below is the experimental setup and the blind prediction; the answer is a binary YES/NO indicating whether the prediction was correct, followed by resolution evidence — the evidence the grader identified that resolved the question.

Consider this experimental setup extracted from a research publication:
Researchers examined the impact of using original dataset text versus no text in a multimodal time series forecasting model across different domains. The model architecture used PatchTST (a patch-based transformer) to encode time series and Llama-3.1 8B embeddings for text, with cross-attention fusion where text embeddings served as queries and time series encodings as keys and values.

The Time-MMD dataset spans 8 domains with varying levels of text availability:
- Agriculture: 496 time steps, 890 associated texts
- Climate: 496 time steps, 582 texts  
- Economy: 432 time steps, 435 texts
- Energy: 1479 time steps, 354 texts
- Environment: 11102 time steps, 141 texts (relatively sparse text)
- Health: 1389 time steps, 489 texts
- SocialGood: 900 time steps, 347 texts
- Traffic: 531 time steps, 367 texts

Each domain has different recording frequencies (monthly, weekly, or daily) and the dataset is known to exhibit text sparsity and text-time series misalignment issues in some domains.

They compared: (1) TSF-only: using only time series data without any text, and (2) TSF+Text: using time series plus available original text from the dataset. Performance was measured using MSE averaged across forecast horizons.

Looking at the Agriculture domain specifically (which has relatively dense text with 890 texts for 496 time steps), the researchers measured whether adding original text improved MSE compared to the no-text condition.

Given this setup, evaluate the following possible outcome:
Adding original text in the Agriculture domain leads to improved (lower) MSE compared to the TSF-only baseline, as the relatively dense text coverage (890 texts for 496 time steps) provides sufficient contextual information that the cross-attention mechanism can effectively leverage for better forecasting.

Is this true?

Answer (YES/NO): NO